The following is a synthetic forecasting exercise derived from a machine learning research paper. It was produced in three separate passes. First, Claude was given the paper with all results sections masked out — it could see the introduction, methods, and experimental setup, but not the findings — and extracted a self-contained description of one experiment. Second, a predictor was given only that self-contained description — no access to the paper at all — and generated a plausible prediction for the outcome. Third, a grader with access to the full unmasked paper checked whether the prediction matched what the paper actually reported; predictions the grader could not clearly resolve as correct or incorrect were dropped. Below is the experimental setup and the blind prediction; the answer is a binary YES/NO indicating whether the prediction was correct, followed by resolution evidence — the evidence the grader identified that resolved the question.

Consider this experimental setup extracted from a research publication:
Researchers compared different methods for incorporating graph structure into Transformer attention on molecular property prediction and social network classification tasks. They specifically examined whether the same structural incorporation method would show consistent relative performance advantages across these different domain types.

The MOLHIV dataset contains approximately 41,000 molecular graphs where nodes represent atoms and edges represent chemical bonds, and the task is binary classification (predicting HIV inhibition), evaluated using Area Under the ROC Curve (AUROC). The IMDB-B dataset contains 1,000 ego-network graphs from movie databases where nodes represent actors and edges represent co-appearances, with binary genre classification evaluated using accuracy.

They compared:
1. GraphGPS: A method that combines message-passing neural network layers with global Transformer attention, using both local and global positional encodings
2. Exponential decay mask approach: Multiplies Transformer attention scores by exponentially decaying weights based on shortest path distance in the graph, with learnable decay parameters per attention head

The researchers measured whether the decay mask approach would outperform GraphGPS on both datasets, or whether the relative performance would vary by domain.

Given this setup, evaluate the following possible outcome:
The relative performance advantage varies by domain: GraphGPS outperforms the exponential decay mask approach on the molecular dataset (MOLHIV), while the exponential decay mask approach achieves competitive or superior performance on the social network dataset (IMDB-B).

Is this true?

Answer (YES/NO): NO